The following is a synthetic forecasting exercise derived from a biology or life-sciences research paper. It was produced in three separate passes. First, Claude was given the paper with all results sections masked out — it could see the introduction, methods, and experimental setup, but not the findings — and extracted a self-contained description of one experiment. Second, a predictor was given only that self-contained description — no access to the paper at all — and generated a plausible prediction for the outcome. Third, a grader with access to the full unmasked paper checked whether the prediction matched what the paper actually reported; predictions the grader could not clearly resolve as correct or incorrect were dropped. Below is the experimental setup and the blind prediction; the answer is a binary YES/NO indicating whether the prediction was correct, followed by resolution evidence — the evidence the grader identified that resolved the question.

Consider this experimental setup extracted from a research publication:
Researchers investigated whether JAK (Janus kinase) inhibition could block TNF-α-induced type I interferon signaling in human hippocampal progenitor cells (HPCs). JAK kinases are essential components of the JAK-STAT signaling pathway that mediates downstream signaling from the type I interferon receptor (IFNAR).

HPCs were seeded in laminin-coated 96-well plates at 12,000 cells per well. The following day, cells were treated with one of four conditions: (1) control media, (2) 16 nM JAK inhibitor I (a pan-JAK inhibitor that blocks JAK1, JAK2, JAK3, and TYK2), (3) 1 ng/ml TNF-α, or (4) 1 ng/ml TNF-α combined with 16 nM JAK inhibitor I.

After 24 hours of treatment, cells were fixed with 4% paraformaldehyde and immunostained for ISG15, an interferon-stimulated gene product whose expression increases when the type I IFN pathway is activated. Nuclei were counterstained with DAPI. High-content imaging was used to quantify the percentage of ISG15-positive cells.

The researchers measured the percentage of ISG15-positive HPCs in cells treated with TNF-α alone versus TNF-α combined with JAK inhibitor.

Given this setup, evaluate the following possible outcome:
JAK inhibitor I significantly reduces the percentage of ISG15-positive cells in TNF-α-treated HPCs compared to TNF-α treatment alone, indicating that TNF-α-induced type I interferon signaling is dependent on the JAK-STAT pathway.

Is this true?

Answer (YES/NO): YES